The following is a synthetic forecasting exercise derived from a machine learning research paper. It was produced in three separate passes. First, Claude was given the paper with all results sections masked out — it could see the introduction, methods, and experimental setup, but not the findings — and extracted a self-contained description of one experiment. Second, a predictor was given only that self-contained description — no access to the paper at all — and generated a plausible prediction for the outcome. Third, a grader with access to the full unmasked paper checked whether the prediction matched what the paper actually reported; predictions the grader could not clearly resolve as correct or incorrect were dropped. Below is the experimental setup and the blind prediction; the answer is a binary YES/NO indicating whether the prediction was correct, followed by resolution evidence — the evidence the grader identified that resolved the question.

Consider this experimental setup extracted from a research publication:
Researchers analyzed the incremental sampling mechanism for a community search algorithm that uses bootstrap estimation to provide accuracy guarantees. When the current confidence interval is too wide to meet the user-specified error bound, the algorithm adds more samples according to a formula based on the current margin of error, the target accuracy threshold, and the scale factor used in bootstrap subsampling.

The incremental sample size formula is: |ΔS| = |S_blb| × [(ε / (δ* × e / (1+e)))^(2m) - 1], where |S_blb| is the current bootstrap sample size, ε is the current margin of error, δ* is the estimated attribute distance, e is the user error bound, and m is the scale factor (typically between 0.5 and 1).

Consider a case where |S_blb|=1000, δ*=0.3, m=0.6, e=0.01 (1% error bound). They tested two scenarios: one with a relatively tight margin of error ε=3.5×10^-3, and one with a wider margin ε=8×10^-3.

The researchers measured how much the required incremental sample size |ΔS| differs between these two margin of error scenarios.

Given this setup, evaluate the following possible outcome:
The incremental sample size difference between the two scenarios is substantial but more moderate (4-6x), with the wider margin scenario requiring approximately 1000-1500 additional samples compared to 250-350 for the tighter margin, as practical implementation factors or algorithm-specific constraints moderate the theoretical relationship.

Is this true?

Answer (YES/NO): NO